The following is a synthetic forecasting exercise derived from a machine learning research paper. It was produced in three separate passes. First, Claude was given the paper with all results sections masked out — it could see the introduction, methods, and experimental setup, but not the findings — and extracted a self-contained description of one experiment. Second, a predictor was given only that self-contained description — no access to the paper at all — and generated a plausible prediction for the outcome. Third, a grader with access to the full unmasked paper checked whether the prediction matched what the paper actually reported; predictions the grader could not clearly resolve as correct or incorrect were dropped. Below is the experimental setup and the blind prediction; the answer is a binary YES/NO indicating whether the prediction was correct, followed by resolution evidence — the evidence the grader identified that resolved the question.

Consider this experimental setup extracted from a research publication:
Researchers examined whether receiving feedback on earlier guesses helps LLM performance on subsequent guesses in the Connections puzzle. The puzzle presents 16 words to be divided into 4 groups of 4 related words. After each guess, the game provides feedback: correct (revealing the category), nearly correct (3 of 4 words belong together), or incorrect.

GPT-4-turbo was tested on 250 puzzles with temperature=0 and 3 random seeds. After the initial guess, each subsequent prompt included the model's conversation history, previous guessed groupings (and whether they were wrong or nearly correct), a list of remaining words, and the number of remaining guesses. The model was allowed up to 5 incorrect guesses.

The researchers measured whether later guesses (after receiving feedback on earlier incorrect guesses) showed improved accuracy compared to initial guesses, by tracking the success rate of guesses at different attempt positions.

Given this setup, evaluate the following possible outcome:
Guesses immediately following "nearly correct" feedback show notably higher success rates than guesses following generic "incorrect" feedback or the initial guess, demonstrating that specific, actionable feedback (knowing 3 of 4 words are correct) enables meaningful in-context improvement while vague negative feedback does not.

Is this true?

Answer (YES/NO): NO